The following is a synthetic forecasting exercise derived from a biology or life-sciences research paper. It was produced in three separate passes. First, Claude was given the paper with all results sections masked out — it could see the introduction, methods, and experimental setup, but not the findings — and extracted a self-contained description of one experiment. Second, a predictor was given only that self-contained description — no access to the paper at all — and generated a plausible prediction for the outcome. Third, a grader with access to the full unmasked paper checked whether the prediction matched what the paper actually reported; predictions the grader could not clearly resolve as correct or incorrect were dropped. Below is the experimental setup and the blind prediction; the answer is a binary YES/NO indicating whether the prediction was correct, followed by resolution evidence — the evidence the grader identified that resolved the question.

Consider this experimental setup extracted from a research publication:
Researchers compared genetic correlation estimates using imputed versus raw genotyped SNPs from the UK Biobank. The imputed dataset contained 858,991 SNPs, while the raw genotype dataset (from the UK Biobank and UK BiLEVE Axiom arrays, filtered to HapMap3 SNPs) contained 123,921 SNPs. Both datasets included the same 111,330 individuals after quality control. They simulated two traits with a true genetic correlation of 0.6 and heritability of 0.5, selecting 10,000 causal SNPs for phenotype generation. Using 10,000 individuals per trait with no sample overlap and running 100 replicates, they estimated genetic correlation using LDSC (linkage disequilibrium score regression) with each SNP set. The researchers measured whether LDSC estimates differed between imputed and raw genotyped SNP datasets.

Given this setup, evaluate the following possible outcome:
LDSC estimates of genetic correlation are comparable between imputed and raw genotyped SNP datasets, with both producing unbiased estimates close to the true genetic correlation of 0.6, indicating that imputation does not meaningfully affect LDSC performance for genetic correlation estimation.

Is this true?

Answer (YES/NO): NO